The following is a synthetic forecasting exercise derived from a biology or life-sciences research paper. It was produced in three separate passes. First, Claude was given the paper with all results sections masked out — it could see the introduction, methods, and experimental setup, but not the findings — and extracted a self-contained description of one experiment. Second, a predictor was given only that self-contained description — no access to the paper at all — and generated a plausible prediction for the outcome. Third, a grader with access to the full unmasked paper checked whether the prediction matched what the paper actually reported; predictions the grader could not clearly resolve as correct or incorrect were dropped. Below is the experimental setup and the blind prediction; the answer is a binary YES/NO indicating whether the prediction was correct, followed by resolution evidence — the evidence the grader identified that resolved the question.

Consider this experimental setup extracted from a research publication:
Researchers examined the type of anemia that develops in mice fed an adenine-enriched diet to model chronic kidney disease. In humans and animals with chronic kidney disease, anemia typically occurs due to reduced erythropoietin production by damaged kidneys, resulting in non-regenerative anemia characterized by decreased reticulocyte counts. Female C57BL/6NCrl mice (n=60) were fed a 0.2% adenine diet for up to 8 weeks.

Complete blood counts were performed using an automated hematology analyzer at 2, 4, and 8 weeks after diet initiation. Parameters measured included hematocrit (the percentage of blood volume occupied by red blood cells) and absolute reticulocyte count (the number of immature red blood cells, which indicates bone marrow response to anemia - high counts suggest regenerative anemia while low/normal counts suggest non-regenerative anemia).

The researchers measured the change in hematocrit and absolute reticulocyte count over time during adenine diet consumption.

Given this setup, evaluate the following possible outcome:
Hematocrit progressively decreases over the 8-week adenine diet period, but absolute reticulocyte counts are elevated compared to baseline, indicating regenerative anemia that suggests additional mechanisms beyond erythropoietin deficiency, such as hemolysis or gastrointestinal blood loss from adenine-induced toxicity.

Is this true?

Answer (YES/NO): YES